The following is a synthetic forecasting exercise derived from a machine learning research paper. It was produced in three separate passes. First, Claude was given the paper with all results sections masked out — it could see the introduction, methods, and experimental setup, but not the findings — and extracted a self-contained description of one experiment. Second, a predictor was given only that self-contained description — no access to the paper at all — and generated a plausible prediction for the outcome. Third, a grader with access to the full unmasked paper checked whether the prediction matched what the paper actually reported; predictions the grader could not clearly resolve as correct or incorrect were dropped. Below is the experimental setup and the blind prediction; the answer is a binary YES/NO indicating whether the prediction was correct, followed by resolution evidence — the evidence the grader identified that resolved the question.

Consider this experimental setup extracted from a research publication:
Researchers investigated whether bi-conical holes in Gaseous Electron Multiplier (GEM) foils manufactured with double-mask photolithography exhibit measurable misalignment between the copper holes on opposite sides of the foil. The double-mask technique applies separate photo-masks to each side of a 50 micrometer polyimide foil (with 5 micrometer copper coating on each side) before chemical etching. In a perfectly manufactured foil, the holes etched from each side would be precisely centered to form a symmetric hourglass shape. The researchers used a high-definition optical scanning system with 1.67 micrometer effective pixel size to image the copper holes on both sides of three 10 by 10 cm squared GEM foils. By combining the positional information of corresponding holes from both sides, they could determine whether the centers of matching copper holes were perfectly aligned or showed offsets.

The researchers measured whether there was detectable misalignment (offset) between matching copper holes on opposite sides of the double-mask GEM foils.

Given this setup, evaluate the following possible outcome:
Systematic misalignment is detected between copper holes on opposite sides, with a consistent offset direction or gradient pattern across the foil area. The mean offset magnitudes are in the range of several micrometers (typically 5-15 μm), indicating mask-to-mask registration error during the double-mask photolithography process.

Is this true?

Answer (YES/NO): NO